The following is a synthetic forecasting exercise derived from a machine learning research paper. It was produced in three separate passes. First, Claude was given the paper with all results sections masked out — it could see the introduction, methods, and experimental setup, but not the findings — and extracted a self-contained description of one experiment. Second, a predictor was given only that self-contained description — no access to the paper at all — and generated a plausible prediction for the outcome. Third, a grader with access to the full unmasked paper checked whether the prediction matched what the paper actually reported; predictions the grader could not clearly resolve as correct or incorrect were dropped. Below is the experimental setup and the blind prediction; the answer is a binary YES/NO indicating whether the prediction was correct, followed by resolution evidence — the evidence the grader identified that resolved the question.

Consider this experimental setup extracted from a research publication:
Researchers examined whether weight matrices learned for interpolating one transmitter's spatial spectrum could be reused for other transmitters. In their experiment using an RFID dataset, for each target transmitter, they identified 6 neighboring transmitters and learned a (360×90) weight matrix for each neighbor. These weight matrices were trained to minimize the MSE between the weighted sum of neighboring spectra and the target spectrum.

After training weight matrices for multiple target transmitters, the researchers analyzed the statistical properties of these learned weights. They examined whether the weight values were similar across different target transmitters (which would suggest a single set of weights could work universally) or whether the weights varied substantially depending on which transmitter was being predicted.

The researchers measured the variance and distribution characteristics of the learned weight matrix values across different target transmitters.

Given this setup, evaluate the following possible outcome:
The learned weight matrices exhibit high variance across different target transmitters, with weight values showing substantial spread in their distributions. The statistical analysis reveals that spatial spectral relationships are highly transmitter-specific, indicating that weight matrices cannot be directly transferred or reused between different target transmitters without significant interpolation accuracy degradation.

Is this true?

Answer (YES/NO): YES